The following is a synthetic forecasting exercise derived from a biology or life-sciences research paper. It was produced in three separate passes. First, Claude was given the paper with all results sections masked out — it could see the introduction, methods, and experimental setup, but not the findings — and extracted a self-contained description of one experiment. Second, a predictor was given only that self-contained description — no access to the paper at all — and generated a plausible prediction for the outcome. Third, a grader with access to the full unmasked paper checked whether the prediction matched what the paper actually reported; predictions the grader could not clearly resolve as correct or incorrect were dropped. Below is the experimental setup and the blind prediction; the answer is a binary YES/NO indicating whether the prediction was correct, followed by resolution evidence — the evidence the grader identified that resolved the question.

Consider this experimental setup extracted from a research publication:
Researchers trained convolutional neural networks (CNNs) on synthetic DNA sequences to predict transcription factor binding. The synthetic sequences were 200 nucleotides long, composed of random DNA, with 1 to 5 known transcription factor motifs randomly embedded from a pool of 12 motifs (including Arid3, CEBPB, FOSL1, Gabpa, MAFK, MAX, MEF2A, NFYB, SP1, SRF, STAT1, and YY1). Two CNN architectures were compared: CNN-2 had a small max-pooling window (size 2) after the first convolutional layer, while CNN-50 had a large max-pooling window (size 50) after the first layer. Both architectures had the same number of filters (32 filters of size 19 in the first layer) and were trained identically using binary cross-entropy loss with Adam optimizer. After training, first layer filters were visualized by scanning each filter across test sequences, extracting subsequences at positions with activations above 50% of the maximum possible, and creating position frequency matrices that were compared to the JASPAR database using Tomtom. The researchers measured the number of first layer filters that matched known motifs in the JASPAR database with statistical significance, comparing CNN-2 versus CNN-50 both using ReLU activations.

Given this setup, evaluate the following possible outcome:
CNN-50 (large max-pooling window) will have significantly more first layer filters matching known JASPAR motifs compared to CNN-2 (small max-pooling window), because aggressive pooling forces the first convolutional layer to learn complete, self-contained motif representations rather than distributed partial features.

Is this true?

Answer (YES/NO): YES